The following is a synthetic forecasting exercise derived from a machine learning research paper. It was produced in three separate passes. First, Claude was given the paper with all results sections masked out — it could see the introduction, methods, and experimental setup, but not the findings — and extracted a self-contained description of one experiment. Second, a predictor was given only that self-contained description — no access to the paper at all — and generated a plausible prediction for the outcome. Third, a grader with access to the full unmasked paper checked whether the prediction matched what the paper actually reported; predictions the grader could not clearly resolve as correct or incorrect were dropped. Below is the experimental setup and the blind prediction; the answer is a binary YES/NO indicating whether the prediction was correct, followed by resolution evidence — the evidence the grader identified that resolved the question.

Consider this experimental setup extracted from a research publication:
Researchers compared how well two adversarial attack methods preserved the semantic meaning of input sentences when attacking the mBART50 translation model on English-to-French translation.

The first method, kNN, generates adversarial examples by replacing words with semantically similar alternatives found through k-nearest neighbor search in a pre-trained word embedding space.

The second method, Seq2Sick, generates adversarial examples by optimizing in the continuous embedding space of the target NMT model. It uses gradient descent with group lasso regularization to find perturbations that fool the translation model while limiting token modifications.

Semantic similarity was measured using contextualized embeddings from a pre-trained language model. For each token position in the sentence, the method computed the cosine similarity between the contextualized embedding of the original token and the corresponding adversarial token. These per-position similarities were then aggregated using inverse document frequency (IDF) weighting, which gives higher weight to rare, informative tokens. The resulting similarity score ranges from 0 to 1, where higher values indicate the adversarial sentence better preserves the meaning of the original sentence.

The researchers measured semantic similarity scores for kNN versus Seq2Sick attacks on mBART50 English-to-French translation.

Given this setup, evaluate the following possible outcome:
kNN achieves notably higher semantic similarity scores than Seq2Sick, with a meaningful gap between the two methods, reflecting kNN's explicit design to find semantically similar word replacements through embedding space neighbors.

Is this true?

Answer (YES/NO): YES